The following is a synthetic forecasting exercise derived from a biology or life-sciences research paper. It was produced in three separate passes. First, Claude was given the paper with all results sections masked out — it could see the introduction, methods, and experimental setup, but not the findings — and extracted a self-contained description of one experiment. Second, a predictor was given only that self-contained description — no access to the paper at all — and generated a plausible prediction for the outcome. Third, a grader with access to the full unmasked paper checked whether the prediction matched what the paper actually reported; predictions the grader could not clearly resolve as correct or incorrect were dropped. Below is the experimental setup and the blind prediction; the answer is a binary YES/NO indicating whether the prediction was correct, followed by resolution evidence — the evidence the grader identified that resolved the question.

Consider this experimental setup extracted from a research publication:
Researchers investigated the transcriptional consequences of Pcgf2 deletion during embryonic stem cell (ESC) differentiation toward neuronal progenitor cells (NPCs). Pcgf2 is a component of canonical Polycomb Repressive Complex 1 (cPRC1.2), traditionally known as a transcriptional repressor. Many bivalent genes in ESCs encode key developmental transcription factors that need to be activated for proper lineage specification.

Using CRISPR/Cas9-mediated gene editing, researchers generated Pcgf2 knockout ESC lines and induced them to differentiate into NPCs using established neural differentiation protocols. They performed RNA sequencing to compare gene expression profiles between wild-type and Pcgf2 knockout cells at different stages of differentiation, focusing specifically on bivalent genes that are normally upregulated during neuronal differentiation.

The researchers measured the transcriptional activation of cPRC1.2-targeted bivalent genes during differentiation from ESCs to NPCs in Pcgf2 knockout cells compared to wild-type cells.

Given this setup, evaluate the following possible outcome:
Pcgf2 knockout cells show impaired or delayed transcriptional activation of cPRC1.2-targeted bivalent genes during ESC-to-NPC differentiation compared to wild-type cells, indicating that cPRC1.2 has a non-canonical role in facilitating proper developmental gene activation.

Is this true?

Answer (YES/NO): YES